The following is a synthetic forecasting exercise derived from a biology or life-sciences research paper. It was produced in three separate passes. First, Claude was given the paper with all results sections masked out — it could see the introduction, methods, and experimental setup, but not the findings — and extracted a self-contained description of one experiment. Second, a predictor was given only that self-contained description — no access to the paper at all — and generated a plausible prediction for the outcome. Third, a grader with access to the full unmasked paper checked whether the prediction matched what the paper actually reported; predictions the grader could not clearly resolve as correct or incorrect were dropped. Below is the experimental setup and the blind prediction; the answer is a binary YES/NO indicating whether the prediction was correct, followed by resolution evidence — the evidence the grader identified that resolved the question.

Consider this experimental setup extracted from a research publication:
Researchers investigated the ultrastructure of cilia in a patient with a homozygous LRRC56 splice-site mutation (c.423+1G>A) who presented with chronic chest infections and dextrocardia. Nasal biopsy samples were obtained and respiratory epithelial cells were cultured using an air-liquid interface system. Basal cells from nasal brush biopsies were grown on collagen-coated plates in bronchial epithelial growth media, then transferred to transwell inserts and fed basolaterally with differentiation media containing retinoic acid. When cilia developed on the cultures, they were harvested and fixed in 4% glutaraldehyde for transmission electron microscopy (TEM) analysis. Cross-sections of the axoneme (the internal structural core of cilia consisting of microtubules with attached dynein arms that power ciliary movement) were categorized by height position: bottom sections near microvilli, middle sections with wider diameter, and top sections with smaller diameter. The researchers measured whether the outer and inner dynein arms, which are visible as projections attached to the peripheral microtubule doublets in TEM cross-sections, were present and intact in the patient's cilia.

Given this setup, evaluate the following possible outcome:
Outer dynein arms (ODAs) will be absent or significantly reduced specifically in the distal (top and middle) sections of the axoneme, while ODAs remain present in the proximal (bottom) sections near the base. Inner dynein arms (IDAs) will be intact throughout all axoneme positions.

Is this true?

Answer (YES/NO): NO